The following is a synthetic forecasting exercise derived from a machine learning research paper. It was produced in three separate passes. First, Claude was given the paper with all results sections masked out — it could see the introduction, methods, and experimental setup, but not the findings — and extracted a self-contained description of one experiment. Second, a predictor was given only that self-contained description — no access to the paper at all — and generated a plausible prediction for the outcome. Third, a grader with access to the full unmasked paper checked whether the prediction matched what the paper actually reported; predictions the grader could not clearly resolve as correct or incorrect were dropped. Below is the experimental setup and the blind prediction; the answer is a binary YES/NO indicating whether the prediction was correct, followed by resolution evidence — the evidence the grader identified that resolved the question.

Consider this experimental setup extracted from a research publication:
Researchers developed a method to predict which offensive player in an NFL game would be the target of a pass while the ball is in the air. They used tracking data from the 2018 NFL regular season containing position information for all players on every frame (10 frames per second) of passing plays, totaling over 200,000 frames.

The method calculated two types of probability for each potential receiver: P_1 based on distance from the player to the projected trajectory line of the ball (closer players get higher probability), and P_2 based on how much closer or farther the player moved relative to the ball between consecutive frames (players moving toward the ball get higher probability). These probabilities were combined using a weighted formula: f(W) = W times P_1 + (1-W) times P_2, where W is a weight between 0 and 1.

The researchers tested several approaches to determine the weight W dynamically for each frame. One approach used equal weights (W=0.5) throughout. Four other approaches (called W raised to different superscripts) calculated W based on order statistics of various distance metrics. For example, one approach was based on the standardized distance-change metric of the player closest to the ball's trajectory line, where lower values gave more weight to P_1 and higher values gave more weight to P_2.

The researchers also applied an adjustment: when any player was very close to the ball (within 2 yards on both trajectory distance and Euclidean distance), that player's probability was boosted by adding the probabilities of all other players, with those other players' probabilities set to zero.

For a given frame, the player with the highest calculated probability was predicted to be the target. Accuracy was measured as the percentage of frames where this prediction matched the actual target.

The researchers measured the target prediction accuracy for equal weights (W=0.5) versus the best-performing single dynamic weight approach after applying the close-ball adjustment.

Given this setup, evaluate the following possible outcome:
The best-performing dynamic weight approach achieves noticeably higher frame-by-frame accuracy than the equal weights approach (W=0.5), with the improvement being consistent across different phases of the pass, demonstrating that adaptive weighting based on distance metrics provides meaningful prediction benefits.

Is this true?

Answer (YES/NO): NO